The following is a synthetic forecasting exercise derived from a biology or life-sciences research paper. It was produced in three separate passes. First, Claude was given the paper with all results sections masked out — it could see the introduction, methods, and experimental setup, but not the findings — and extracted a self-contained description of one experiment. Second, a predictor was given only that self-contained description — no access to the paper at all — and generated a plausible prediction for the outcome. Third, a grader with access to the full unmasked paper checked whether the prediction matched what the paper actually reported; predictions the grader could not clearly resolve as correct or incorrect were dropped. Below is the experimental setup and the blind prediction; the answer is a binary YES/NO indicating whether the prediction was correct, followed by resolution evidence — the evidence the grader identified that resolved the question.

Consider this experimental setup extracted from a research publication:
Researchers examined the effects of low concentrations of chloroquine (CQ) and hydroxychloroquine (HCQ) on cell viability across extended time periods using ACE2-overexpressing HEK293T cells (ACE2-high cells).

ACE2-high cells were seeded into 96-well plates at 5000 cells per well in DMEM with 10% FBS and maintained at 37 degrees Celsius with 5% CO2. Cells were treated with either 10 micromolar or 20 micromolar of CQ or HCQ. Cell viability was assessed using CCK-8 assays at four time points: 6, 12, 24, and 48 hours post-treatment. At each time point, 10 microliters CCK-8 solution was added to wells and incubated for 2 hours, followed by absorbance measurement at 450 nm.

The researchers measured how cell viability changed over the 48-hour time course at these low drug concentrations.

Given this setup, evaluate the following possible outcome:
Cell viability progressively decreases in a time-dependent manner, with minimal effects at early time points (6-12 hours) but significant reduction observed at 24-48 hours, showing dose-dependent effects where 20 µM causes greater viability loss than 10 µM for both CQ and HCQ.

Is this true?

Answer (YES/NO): NO